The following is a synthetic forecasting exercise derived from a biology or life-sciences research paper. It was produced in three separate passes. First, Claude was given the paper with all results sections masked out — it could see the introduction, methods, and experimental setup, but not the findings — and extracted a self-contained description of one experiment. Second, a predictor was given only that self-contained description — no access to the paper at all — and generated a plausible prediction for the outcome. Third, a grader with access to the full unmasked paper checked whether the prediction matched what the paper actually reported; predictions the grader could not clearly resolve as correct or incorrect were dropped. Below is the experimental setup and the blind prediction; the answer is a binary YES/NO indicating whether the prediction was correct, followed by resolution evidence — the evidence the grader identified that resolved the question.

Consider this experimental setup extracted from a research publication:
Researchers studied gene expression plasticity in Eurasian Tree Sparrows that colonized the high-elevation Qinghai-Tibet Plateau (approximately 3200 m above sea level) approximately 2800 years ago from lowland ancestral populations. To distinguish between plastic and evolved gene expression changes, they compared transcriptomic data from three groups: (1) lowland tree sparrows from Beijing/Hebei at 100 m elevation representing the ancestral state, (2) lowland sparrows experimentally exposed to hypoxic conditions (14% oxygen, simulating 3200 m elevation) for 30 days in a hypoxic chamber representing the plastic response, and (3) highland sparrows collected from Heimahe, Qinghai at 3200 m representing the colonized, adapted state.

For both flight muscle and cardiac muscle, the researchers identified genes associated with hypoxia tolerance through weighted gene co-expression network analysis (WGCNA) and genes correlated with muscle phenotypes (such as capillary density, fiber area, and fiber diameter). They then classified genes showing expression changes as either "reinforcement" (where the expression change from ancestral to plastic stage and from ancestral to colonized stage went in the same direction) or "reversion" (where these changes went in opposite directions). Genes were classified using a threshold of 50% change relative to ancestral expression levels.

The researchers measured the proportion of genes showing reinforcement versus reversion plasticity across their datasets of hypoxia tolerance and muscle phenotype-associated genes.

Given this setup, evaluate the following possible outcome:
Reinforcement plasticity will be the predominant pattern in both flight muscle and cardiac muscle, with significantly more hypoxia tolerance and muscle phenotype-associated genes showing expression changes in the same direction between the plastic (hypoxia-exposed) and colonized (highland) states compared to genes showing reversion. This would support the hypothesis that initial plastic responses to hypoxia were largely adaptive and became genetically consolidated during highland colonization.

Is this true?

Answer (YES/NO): NO